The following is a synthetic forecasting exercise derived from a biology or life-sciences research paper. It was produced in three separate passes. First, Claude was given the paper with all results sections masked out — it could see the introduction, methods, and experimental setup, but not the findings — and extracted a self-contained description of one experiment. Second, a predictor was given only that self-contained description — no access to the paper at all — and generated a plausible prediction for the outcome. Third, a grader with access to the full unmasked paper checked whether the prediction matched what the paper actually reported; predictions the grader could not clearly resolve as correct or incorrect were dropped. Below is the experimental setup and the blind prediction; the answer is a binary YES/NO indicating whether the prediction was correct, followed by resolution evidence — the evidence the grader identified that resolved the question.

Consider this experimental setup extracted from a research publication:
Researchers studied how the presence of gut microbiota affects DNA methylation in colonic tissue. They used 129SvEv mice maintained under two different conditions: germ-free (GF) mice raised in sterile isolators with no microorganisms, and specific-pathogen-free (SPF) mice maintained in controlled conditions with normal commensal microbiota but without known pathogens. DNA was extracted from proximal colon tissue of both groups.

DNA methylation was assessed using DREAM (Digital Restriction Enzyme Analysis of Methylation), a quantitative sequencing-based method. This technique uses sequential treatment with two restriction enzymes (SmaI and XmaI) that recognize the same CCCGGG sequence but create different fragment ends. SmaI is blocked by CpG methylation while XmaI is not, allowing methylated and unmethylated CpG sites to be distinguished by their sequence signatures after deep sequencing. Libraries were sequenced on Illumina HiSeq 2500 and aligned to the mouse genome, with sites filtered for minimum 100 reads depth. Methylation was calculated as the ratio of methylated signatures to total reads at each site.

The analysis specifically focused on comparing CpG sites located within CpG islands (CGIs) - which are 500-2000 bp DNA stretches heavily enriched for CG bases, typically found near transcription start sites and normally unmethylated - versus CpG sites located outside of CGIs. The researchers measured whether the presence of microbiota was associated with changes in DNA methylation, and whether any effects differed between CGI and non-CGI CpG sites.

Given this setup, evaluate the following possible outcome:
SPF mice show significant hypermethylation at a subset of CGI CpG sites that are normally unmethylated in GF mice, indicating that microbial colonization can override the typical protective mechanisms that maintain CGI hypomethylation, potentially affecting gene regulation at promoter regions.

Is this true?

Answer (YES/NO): NO